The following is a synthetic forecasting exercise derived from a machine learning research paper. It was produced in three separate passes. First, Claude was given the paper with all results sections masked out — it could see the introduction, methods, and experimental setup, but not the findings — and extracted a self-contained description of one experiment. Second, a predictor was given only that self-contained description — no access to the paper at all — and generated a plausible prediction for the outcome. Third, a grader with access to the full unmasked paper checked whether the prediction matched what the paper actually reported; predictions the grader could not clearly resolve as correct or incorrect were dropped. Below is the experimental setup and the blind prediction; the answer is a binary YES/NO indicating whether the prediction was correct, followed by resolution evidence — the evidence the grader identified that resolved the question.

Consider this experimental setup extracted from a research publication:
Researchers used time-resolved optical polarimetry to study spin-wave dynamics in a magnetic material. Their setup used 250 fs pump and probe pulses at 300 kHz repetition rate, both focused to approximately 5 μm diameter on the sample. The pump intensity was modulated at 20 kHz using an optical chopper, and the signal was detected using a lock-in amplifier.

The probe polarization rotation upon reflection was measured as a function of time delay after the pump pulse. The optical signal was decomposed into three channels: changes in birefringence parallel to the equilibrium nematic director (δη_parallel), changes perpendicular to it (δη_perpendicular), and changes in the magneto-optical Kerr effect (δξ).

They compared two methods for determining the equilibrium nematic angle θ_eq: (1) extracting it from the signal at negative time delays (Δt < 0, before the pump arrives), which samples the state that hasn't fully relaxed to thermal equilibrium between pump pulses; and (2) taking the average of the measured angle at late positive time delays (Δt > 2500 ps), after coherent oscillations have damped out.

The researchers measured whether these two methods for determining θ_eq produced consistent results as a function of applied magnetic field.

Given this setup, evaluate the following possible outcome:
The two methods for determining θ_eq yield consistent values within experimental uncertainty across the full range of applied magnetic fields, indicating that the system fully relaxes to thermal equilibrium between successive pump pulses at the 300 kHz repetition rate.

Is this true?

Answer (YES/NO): NO